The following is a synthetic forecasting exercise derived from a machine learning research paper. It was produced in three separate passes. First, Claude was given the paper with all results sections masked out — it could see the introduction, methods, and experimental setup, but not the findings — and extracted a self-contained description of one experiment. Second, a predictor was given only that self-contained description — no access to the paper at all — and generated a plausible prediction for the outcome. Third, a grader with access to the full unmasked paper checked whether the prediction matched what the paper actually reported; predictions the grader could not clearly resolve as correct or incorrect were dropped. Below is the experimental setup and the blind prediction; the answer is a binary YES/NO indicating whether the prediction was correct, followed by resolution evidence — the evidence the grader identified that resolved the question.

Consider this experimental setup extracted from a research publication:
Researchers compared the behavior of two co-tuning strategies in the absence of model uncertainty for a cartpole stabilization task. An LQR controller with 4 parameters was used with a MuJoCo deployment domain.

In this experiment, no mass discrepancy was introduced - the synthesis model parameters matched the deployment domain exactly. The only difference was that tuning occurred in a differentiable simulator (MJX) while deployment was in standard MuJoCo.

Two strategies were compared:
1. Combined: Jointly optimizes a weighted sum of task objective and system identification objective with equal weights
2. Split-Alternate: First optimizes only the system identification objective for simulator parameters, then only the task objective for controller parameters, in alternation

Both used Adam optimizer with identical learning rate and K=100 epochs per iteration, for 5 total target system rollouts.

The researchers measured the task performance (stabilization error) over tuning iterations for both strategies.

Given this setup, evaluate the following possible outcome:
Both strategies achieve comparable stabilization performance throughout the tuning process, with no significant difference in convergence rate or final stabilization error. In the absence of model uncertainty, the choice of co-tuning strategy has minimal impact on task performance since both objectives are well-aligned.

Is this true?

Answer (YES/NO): YES